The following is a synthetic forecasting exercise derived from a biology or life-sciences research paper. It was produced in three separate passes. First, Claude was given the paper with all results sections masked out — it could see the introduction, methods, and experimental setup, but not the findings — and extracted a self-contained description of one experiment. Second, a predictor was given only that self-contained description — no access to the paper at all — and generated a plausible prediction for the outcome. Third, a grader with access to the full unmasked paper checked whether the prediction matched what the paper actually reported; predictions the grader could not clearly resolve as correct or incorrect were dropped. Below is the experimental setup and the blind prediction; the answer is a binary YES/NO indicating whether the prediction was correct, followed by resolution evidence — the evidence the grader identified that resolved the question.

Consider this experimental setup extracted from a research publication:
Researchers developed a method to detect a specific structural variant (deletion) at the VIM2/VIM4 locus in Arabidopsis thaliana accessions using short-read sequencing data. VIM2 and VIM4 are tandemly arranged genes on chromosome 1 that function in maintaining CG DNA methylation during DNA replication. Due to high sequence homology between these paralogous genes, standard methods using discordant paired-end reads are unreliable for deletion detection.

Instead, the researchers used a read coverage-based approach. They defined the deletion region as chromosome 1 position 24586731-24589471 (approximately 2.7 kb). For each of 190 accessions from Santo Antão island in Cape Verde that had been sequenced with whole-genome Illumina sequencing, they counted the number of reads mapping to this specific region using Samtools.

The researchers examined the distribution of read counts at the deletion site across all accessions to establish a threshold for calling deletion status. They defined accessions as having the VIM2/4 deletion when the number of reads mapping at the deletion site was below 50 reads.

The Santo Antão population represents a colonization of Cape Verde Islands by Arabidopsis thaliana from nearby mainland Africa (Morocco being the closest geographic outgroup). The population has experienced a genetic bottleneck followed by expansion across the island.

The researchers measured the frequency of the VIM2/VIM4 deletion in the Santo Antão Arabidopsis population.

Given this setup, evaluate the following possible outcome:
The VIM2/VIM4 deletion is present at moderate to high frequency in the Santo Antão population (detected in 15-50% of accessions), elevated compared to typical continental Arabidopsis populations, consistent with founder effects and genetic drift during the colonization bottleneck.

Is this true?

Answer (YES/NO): YES